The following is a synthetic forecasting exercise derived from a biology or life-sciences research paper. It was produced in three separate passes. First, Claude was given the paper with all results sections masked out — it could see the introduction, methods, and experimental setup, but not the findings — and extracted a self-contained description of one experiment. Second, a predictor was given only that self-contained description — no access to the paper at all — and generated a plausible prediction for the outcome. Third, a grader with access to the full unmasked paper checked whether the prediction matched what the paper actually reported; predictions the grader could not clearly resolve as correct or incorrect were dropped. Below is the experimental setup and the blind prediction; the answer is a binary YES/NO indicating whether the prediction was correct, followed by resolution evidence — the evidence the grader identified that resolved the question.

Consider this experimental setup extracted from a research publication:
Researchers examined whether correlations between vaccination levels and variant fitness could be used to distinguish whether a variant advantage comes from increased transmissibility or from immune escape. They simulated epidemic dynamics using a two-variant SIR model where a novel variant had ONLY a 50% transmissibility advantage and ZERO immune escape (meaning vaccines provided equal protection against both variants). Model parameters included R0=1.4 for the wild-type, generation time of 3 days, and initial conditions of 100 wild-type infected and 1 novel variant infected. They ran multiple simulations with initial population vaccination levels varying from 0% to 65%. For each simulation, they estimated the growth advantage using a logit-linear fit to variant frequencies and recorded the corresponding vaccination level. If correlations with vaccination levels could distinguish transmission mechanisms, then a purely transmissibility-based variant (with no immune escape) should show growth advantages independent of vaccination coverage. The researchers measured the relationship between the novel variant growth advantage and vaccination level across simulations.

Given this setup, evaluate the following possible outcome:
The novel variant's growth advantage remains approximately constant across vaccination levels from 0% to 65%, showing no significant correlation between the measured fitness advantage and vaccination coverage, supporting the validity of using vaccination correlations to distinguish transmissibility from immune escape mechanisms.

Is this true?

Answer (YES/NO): NO